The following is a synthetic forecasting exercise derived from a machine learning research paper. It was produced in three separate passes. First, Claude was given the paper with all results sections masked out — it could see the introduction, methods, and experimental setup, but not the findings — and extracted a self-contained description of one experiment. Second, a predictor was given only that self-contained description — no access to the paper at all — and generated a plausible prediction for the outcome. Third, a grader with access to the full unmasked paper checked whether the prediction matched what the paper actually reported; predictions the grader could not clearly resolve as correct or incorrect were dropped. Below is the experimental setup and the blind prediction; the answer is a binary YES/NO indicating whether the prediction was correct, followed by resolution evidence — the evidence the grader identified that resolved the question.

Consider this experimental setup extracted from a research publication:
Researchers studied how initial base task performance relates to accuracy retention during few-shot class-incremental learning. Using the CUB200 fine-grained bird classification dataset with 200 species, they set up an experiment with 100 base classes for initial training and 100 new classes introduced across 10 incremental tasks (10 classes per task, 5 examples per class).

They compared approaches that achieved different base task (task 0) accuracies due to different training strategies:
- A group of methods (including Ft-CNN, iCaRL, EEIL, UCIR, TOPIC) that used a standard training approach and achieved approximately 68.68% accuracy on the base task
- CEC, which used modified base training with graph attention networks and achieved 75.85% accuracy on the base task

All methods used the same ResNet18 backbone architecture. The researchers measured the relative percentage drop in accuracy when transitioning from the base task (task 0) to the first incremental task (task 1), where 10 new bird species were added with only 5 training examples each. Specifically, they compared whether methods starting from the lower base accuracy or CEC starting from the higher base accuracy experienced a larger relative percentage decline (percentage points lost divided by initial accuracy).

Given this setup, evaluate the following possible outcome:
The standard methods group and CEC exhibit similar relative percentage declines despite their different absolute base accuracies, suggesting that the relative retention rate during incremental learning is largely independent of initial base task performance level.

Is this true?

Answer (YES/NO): NO